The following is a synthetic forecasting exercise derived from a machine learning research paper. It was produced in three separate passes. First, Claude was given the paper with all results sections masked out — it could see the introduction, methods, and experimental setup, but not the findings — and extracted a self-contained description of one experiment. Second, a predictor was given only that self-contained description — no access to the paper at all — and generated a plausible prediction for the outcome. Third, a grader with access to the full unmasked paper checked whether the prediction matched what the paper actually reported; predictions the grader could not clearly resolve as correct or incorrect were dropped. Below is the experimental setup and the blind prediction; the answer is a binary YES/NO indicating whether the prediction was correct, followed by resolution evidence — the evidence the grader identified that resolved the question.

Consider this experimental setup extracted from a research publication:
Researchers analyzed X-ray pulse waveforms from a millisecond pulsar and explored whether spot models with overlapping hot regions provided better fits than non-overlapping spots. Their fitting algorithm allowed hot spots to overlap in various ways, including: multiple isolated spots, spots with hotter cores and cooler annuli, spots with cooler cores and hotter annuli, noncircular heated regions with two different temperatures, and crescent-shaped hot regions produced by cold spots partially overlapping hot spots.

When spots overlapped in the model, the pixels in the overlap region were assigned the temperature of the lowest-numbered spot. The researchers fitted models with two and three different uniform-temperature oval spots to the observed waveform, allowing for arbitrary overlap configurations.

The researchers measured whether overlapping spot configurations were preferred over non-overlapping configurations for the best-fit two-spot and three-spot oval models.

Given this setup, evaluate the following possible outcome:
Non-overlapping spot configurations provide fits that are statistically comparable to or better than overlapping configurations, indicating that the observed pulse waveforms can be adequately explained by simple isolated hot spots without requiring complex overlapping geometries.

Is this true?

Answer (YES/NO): YES